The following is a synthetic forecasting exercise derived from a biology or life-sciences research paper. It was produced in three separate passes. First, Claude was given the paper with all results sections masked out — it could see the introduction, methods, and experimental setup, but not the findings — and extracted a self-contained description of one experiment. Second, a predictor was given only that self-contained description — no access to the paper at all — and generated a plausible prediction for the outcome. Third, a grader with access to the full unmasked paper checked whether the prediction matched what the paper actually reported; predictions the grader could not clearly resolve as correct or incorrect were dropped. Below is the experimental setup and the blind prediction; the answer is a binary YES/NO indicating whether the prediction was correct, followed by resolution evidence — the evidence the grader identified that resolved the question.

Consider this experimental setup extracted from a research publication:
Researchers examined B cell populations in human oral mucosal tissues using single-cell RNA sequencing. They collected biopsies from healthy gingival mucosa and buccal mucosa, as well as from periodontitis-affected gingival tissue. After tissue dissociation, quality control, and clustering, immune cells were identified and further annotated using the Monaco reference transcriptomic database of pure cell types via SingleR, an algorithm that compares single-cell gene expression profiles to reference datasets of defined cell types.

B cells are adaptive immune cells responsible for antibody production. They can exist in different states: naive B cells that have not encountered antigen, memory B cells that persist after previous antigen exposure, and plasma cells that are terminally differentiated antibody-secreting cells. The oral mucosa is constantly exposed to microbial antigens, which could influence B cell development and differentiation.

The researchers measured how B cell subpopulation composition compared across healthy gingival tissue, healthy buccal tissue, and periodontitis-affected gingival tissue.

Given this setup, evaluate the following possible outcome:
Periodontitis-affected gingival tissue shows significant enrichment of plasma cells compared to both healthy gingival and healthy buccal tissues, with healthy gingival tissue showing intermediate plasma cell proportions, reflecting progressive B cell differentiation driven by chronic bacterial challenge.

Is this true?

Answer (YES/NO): NO